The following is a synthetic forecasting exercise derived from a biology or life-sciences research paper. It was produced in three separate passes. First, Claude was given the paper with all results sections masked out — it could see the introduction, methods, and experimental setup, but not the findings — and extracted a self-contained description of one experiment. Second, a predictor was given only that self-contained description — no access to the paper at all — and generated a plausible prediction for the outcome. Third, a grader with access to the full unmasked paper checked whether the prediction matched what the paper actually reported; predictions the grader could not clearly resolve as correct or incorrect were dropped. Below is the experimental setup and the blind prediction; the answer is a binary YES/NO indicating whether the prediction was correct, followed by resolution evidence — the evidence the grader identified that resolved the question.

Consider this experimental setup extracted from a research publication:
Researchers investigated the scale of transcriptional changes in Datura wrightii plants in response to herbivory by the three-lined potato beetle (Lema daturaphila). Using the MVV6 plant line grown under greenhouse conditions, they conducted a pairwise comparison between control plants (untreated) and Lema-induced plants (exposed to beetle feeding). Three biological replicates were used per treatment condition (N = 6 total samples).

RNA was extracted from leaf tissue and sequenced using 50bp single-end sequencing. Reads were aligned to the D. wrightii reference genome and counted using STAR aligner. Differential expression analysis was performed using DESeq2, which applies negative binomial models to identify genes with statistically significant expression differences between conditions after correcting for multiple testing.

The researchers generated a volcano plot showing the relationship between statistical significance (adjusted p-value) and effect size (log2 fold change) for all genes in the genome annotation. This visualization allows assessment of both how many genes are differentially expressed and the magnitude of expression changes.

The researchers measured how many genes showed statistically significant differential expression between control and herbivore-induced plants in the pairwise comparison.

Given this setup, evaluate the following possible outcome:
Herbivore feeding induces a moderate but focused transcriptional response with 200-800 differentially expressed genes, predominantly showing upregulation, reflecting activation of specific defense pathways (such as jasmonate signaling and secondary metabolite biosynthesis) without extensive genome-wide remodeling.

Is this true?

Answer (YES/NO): NO